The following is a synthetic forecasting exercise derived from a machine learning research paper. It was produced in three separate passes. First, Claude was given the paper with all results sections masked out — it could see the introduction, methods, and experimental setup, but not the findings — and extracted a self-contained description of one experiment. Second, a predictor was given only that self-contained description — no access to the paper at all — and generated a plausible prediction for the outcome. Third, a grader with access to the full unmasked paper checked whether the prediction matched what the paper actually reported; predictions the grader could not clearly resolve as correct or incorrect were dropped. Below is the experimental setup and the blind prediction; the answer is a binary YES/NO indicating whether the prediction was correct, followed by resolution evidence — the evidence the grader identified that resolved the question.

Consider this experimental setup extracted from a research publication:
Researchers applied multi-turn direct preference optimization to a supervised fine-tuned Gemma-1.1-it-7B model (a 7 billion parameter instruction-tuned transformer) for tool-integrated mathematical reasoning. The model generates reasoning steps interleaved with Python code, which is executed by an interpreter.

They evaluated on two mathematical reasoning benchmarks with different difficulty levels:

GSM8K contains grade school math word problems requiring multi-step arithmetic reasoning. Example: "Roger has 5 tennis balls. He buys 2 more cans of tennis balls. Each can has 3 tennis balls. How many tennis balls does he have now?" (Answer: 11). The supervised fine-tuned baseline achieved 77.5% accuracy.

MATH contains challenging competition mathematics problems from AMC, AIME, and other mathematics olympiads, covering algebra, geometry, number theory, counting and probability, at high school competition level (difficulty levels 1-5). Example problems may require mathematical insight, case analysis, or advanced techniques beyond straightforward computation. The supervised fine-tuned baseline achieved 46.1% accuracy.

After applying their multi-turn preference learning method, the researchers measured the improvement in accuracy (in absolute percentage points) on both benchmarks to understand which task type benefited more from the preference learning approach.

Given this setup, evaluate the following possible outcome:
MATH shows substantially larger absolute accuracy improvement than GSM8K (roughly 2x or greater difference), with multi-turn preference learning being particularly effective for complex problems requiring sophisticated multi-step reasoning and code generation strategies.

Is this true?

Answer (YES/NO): NO